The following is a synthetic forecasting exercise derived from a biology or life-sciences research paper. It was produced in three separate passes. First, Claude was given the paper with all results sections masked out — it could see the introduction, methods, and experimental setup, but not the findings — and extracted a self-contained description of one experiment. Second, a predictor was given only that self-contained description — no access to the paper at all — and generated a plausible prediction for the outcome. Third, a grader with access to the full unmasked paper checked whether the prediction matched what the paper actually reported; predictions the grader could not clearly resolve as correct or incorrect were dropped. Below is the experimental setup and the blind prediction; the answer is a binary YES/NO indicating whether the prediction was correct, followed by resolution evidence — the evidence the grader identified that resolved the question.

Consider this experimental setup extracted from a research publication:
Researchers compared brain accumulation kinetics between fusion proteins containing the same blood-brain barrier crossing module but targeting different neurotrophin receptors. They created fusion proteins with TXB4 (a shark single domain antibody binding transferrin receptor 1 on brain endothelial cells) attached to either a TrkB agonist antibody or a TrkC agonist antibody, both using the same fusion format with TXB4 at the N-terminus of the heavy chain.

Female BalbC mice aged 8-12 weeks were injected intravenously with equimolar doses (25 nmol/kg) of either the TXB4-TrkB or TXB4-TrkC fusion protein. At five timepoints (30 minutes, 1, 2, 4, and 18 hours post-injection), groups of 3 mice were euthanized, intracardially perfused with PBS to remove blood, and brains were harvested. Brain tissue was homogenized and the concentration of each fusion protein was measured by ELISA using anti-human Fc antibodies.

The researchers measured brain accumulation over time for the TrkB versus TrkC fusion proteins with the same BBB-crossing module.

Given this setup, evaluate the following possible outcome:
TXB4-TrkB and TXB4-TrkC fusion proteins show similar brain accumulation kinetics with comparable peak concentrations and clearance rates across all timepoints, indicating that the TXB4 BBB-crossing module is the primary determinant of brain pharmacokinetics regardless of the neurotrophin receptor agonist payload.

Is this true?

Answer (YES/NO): NO